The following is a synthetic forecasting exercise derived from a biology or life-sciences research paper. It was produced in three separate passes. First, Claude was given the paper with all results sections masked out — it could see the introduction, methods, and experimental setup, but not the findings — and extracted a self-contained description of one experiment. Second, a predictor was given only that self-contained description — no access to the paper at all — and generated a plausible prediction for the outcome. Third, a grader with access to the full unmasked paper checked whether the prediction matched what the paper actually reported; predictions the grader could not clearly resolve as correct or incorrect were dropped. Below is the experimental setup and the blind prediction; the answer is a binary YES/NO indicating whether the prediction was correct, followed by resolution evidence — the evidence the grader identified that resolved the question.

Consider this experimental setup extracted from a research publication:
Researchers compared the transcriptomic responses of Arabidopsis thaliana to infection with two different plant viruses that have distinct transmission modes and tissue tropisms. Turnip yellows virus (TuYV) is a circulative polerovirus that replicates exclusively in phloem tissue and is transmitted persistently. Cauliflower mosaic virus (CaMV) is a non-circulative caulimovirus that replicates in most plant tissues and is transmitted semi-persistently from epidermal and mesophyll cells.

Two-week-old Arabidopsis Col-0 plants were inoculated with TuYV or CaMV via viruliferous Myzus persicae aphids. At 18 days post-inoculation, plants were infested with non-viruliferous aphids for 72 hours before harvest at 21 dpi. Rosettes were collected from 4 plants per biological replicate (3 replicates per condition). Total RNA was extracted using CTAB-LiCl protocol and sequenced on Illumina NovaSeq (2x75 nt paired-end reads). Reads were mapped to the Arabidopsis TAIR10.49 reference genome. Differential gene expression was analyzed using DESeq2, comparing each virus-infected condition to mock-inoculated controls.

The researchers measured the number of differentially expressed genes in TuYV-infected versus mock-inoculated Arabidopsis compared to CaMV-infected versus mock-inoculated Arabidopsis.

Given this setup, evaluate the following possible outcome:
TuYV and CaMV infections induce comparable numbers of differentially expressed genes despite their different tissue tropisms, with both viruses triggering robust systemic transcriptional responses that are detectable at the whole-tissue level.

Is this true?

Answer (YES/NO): NO